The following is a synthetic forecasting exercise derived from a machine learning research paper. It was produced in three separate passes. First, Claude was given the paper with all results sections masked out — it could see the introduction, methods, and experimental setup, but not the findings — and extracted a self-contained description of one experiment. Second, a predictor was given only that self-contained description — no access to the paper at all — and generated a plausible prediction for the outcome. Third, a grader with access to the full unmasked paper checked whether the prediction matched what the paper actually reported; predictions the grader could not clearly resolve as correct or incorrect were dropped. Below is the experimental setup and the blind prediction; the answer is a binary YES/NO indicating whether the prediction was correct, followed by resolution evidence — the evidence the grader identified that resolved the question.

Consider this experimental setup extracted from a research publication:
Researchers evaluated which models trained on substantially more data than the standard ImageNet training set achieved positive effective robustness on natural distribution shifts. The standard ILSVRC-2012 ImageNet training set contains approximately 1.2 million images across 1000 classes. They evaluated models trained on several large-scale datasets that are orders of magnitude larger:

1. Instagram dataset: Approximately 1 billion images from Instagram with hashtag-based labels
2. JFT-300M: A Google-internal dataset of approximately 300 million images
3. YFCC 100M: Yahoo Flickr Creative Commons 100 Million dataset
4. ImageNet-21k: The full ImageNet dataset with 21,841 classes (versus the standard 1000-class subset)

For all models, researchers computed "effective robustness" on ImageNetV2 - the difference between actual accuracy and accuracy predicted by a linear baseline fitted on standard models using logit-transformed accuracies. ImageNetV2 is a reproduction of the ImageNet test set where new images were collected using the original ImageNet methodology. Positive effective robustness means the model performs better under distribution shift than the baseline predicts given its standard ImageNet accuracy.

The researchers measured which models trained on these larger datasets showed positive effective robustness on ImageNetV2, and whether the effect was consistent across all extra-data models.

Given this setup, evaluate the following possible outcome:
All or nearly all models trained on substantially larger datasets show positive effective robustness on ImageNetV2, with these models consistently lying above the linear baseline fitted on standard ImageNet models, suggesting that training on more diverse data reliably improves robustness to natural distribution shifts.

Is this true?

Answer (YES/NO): NO